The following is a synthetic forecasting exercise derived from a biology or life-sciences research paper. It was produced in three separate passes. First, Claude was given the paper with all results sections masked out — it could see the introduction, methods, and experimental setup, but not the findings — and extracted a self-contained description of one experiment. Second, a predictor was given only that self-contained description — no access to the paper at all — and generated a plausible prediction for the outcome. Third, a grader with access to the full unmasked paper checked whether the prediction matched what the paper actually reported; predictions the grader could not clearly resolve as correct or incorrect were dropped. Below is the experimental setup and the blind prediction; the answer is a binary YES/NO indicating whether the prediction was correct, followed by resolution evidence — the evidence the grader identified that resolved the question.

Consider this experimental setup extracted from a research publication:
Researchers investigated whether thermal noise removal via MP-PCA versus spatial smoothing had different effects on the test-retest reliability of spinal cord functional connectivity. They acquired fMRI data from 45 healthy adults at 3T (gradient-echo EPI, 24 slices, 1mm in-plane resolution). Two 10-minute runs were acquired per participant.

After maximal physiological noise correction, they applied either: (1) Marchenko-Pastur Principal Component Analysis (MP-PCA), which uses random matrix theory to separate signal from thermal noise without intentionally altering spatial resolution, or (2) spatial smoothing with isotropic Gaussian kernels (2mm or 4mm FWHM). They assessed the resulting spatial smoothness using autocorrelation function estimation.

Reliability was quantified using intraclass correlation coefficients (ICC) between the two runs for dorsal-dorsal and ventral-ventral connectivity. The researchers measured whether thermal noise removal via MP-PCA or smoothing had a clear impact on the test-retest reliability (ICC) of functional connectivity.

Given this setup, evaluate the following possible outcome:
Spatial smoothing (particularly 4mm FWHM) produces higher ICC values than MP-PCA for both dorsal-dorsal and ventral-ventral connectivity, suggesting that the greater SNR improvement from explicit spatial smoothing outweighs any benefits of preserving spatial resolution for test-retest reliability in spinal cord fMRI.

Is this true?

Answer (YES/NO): YES